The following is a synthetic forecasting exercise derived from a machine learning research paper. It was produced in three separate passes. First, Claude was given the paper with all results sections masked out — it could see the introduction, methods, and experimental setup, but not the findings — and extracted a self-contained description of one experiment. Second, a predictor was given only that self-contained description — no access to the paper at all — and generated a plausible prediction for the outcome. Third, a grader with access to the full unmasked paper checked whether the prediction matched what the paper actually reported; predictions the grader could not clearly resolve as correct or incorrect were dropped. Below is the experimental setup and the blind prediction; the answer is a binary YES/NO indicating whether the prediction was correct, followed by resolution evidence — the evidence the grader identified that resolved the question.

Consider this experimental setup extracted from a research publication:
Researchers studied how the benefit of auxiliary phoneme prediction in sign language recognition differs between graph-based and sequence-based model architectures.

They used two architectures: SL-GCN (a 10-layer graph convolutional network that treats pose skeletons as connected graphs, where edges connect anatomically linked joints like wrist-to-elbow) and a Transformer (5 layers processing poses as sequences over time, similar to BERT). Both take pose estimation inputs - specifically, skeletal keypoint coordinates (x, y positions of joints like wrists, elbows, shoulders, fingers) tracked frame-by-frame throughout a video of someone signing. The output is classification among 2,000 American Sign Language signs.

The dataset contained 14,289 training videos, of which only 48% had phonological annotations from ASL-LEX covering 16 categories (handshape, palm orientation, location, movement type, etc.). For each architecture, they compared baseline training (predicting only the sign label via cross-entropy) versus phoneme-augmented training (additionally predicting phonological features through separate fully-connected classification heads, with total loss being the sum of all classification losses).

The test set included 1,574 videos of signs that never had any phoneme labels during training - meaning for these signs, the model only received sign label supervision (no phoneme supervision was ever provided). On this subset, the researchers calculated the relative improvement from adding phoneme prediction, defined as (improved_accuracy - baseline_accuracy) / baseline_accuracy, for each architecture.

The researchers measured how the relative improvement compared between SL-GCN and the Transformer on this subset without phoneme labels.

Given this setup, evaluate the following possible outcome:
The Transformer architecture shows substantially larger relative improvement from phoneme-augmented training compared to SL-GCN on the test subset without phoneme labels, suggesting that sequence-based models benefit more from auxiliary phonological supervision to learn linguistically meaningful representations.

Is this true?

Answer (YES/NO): NO